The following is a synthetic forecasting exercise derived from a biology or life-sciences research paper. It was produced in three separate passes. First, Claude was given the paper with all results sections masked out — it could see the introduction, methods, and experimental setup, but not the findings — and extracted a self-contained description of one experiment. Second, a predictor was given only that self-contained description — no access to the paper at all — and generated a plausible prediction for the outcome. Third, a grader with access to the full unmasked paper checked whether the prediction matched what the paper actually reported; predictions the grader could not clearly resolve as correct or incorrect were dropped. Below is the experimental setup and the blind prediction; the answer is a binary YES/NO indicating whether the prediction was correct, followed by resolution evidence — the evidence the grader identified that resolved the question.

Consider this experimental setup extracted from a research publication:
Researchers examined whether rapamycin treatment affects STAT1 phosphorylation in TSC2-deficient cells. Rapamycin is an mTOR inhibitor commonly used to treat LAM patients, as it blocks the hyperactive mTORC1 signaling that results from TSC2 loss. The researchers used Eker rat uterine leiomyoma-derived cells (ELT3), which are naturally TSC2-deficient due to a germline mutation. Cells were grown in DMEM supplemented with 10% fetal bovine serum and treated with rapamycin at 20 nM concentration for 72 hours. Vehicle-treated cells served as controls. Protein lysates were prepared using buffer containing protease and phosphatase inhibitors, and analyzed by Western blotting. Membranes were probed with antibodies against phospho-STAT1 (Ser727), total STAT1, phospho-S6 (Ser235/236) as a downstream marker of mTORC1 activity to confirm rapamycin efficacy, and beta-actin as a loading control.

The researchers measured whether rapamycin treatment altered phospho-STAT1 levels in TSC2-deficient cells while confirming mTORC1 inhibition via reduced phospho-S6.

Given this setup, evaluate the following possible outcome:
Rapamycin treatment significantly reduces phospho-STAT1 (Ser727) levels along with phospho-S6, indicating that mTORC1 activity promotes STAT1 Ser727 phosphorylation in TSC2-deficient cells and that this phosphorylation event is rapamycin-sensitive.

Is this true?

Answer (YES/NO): NO